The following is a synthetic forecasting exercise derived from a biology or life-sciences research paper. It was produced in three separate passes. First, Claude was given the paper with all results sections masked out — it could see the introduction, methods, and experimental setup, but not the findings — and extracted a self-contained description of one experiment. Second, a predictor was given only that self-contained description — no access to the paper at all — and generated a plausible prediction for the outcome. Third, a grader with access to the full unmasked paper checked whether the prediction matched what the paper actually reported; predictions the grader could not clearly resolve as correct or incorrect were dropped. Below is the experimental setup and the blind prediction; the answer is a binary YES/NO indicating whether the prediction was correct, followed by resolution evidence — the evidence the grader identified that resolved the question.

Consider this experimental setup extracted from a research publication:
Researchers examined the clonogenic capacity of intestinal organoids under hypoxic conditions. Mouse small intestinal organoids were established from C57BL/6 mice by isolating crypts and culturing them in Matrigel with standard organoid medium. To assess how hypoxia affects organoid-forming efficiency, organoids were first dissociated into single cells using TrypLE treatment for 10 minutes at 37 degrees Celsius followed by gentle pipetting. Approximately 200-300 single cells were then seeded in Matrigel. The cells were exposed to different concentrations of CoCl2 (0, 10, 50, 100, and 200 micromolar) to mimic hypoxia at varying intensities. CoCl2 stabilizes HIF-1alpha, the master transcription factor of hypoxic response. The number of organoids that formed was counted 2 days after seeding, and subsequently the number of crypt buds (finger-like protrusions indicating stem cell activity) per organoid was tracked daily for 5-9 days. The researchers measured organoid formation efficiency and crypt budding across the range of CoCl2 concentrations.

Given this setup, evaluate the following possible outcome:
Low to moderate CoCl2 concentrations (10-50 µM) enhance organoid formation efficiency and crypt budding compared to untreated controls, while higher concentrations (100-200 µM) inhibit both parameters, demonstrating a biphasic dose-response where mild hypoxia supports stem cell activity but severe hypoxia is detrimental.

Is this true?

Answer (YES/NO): NO